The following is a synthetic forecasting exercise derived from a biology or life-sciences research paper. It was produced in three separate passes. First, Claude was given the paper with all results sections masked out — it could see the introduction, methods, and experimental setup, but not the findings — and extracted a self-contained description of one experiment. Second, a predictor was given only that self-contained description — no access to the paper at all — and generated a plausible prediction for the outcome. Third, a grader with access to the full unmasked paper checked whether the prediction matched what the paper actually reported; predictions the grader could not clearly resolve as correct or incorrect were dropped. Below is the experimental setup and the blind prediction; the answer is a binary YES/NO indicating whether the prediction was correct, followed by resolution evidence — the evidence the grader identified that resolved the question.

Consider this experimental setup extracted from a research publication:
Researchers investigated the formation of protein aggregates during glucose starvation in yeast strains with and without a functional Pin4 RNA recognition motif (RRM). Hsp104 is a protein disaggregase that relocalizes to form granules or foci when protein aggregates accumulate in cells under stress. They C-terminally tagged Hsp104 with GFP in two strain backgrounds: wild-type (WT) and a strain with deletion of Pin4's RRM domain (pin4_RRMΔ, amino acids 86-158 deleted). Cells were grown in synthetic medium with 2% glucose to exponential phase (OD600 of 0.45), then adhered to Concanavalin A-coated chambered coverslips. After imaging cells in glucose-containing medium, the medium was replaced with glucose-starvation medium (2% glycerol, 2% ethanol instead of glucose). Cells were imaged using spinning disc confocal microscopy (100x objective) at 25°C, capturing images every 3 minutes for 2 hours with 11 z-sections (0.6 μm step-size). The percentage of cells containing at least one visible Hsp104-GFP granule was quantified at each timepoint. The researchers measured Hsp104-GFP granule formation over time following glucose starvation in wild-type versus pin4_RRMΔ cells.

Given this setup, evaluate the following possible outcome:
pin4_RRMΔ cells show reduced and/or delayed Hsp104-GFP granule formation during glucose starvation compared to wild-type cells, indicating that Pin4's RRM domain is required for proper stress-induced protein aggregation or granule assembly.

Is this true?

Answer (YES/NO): YES